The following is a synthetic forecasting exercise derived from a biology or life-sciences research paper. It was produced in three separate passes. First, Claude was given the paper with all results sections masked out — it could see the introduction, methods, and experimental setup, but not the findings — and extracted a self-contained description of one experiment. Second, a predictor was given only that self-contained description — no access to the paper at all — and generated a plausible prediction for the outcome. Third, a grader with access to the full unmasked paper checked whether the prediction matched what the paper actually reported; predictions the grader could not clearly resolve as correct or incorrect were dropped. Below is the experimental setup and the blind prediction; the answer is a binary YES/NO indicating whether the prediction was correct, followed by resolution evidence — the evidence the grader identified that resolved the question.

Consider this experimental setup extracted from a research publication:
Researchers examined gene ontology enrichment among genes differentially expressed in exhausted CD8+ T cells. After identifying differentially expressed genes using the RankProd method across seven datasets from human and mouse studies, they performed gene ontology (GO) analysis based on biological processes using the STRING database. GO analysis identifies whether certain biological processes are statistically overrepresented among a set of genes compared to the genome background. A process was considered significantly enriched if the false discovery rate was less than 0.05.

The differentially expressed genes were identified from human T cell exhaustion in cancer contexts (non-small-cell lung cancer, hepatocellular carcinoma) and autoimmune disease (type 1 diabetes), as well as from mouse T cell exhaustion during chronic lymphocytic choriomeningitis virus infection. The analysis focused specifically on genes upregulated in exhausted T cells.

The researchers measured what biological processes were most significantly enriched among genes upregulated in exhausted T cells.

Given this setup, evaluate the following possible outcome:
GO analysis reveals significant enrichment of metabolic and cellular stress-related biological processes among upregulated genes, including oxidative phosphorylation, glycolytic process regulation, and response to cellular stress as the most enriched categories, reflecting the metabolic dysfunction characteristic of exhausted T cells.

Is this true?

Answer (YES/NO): NO